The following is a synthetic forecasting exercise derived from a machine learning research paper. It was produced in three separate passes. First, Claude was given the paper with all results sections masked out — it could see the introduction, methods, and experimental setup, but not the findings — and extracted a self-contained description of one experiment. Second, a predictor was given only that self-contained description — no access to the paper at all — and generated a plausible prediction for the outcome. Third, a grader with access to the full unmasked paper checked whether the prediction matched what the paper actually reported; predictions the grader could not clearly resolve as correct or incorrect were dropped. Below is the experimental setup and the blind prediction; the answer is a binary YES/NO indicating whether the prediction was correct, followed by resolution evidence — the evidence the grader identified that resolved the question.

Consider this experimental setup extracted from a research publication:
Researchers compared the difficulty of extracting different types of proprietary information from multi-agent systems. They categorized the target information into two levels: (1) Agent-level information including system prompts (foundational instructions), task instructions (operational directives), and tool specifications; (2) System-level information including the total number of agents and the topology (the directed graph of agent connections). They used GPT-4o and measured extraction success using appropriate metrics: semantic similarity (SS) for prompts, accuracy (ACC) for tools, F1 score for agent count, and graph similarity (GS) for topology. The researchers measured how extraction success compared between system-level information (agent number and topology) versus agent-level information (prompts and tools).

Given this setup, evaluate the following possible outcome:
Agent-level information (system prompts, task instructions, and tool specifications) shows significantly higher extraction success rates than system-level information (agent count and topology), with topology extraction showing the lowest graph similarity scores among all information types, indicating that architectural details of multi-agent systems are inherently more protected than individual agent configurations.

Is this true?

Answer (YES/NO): NO